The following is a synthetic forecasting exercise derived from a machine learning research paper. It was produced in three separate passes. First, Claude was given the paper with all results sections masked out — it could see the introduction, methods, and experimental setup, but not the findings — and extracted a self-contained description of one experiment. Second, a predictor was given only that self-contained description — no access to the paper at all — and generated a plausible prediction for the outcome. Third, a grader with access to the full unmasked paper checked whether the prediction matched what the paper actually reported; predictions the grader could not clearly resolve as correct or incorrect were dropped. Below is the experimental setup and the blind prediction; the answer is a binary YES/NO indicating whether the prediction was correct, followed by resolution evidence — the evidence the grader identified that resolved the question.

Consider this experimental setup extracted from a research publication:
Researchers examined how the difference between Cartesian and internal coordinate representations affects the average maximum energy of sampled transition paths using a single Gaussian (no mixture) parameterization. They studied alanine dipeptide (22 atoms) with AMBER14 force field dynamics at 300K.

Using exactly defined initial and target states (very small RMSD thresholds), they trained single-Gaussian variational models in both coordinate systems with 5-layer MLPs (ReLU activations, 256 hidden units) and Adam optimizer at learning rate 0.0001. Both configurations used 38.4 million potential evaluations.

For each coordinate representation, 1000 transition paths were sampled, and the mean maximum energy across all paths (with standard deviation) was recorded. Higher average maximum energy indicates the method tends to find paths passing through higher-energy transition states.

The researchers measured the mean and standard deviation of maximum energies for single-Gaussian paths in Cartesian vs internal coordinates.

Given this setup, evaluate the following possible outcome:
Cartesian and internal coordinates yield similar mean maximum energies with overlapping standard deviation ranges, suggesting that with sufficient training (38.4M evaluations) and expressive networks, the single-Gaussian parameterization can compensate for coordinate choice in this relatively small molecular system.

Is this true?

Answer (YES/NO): NO